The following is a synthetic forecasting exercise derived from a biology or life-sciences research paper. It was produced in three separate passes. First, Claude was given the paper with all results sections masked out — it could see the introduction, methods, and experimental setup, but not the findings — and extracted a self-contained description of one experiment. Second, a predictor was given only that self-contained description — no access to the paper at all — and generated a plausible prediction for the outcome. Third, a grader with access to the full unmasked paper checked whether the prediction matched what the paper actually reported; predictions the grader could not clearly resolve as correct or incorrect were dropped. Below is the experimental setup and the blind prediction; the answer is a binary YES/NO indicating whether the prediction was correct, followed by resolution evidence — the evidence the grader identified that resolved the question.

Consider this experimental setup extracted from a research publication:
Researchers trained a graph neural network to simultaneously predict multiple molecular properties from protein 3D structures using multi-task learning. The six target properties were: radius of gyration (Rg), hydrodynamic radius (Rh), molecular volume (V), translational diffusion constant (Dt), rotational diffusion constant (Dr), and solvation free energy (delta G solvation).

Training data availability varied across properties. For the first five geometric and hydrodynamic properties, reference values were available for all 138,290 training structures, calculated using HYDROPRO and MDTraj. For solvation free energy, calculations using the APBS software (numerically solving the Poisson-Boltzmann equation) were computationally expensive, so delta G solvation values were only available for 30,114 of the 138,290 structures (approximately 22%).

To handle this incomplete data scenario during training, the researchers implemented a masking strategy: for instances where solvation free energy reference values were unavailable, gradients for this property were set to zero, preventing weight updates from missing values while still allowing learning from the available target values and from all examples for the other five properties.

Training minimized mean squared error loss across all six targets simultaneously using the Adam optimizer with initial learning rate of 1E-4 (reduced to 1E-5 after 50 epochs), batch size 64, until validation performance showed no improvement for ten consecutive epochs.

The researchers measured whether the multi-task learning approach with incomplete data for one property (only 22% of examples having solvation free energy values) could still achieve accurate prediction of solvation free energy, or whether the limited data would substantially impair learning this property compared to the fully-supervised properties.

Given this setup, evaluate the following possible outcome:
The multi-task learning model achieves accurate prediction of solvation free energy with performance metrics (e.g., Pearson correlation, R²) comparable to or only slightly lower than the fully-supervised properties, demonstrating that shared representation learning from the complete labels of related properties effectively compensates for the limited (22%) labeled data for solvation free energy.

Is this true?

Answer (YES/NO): NO